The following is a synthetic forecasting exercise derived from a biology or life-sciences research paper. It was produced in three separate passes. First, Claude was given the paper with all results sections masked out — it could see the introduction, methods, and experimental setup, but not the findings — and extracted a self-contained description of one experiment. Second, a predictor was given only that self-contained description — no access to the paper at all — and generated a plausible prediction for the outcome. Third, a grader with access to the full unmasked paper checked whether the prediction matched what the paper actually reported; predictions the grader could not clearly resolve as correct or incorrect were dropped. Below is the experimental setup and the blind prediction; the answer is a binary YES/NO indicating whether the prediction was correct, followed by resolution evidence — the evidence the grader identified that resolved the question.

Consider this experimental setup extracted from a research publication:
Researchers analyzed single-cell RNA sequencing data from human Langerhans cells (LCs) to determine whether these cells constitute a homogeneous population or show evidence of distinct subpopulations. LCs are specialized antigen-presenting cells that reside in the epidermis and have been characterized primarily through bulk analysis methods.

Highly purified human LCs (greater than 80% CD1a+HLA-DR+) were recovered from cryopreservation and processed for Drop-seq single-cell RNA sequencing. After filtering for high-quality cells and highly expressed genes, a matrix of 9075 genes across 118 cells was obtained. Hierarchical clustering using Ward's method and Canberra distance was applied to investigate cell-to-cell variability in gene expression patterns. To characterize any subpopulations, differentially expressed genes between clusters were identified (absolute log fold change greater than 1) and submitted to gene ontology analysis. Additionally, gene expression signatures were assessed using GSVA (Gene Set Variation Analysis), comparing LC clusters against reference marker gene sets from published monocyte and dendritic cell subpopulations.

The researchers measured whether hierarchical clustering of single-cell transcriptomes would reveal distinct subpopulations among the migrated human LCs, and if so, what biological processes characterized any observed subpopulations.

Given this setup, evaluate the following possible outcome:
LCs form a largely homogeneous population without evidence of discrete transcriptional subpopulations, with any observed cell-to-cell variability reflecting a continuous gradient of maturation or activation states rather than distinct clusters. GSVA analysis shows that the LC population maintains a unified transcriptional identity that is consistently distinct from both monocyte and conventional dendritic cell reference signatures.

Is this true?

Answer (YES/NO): NO